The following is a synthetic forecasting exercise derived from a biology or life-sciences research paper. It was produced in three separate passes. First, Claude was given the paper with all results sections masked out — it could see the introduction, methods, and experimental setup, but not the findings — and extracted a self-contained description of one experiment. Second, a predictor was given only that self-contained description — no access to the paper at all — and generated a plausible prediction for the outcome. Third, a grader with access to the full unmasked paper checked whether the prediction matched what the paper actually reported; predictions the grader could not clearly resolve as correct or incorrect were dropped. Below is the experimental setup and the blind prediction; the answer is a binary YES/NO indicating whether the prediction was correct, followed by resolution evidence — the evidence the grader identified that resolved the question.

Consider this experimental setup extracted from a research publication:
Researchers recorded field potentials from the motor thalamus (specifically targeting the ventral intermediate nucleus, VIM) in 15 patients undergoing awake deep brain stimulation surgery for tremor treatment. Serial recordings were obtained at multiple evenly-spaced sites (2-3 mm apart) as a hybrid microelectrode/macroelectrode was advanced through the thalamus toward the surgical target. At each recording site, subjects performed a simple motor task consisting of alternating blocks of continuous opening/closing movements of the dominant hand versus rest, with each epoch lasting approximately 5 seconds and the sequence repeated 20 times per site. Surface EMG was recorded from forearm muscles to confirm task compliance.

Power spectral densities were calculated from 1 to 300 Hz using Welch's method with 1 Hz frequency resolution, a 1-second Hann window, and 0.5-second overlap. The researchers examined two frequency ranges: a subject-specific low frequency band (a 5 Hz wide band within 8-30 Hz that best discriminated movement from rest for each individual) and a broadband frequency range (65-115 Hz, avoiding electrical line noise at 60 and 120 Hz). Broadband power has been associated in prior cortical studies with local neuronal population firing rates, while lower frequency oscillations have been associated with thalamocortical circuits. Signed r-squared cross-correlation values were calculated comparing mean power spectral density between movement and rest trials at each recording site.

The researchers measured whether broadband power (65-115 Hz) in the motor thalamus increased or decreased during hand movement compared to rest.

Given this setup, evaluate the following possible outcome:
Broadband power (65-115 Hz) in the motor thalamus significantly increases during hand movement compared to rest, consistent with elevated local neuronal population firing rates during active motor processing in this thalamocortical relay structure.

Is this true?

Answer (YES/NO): YES